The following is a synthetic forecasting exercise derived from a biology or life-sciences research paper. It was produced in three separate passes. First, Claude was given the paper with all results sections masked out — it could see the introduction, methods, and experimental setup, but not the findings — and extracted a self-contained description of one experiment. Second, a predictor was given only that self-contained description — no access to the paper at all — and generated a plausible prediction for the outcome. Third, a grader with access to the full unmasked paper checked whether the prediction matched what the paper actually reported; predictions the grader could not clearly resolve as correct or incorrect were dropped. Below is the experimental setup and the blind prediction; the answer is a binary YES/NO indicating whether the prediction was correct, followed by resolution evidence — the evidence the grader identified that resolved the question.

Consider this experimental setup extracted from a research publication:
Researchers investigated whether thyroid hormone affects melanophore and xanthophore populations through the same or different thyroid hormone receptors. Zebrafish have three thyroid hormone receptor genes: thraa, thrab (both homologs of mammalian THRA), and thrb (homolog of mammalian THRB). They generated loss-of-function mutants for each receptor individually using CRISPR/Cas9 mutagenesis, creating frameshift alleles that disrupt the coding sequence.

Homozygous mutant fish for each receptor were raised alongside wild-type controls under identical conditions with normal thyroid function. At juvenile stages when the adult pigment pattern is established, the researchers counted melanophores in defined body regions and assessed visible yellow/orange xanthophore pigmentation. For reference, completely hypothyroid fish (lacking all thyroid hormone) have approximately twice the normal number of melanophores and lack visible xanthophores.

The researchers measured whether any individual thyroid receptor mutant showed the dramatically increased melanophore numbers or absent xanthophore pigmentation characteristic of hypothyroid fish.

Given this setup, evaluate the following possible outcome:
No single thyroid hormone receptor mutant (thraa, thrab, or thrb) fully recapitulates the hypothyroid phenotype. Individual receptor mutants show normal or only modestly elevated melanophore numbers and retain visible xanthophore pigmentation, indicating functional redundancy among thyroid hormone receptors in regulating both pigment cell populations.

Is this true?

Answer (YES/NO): YES